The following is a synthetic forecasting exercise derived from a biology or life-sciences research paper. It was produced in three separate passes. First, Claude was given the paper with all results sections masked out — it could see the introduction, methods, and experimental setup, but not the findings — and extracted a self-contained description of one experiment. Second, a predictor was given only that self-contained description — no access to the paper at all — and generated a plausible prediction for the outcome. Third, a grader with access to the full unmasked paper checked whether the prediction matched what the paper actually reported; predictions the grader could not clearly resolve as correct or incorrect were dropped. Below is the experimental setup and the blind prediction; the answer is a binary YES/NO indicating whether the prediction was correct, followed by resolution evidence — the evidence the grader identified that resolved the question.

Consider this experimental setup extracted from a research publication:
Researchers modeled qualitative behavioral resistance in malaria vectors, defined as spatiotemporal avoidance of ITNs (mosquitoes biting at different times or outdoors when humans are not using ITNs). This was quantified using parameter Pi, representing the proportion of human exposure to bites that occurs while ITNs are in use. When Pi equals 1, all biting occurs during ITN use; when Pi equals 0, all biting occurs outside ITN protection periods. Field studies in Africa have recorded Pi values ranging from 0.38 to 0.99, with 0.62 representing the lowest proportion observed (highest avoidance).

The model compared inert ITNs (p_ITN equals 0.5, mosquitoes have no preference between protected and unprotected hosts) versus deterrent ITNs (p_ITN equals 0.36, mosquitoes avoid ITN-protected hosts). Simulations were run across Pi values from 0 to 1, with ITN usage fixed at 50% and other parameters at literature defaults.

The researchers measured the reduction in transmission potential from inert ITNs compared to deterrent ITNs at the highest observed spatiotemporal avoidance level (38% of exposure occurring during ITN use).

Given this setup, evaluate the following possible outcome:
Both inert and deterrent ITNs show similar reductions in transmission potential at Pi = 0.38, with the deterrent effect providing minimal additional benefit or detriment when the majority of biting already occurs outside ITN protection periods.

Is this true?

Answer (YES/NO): NO